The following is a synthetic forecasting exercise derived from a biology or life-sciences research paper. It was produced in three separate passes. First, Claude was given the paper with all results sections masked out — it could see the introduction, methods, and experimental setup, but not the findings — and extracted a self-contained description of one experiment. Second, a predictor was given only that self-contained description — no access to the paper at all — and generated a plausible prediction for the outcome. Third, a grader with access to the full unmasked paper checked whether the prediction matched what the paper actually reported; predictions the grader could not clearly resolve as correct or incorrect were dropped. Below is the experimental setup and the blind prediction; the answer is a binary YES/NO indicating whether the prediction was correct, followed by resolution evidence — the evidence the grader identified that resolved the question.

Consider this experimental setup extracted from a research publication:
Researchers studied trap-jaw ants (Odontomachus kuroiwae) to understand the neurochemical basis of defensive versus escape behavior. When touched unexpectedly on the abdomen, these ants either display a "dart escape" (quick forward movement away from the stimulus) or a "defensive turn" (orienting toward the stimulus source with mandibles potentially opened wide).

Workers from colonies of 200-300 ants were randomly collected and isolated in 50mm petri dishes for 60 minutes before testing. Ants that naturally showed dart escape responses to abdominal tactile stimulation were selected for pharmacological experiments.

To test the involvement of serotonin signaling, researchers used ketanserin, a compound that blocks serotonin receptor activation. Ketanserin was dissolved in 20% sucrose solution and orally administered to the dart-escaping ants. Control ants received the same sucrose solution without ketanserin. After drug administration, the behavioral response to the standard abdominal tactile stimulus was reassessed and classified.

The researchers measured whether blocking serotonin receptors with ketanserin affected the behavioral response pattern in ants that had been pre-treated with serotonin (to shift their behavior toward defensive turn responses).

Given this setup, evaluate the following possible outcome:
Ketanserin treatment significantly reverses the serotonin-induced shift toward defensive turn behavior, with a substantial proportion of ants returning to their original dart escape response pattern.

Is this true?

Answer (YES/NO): NO